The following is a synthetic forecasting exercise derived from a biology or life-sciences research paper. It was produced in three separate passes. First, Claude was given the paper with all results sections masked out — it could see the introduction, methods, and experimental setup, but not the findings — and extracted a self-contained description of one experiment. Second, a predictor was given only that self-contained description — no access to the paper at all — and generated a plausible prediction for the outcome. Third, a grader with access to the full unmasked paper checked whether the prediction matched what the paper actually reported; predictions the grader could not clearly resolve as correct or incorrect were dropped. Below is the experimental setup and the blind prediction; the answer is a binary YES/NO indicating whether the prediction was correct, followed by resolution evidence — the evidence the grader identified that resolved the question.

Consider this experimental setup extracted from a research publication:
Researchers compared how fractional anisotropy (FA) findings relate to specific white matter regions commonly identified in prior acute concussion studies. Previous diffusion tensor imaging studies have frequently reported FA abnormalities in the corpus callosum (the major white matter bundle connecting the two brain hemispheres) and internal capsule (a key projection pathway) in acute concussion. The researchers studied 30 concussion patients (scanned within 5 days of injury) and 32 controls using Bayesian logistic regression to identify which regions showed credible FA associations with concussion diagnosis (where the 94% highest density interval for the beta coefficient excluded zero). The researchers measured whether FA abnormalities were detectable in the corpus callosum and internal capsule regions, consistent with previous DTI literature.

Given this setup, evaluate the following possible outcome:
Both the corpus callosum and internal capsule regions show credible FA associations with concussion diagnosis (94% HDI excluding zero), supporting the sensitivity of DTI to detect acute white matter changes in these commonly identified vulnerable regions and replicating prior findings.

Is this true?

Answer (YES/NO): NO